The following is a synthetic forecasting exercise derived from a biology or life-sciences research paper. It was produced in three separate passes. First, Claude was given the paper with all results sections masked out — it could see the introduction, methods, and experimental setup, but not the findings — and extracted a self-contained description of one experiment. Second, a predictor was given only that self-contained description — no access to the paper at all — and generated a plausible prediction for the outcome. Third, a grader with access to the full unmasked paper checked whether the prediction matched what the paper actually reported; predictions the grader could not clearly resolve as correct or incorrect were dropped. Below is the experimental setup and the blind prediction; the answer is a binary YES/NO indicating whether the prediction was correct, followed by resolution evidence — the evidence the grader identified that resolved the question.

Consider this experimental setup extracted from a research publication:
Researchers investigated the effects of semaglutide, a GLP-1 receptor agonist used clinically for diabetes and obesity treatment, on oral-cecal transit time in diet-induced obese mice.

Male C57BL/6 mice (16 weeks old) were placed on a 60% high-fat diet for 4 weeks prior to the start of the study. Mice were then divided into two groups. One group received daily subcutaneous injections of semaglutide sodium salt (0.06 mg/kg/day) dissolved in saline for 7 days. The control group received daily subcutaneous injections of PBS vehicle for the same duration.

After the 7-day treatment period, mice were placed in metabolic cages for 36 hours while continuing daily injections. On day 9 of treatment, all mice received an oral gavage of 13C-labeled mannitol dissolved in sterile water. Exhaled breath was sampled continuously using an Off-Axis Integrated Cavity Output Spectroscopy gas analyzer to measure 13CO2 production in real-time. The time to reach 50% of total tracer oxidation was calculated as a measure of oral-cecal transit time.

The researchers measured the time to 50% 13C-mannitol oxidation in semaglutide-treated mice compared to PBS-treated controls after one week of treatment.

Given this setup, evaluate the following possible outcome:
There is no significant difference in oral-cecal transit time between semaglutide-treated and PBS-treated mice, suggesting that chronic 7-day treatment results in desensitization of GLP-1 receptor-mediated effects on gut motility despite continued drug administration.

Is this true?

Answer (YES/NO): NO